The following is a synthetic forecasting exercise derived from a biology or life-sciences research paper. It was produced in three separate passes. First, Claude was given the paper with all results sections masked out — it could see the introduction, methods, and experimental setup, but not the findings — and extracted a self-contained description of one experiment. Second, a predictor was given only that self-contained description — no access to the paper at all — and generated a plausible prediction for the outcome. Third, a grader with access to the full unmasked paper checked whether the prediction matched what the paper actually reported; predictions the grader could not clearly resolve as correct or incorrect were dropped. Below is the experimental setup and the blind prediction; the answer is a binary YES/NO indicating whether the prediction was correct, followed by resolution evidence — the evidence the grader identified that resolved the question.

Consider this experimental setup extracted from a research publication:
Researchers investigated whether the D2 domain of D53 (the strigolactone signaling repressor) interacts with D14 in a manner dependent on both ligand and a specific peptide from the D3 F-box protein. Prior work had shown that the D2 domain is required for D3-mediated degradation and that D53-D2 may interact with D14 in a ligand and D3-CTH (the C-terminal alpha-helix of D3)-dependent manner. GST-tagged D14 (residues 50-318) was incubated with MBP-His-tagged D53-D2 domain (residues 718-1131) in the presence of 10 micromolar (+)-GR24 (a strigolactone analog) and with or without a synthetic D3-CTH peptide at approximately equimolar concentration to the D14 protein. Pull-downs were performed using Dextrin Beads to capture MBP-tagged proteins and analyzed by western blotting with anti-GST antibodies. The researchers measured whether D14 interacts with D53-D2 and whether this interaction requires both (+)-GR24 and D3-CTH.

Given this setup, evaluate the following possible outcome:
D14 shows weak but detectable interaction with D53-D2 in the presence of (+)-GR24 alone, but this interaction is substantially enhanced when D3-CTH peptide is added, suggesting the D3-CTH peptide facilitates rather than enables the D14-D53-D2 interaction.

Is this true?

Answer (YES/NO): YES